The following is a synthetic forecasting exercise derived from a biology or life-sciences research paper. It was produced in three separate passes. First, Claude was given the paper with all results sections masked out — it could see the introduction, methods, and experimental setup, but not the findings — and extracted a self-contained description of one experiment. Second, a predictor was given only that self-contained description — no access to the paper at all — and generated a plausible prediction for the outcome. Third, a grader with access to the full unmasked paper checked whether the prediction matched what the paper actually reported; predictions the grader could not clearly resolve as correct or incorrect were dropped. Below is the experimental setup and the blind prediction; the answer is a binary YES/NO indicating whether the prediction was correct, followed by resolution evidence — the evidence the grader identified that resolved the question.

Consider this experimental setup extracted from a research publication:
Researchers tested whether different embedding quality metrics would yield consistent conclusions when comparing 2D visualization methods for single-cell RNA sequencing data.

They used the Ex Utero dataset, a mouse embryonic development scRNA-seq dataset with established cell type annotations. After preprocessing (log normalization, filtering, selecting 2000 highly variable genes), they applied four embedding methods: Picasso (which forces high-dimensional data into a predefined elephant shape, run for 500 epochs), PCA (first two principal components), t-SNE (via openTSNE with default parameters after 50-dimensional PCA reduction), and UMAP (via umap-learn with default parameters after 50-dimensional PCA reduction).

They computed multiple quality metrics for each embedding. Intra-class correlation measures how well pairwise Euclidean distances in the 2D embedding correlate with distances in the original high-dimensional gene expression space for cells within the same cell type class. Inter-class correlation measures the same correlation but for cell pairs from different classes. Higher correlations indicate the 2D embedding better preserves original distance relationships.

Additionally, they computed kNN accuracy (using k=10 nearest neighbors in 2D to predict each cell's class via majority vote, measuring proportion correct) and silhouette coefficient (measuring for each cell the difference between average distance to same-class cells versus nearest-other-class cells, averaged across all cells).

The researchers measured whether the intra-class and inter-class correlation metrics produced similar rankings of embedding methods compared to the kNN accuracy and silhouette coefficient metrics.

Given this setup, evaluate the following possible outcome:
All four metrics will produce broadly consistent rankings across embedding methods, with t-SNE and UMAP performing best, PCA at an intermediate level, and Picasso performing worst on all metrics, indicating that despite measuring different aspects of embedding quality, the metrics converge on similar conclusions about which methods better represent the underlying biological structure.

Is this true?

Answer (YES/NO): NO